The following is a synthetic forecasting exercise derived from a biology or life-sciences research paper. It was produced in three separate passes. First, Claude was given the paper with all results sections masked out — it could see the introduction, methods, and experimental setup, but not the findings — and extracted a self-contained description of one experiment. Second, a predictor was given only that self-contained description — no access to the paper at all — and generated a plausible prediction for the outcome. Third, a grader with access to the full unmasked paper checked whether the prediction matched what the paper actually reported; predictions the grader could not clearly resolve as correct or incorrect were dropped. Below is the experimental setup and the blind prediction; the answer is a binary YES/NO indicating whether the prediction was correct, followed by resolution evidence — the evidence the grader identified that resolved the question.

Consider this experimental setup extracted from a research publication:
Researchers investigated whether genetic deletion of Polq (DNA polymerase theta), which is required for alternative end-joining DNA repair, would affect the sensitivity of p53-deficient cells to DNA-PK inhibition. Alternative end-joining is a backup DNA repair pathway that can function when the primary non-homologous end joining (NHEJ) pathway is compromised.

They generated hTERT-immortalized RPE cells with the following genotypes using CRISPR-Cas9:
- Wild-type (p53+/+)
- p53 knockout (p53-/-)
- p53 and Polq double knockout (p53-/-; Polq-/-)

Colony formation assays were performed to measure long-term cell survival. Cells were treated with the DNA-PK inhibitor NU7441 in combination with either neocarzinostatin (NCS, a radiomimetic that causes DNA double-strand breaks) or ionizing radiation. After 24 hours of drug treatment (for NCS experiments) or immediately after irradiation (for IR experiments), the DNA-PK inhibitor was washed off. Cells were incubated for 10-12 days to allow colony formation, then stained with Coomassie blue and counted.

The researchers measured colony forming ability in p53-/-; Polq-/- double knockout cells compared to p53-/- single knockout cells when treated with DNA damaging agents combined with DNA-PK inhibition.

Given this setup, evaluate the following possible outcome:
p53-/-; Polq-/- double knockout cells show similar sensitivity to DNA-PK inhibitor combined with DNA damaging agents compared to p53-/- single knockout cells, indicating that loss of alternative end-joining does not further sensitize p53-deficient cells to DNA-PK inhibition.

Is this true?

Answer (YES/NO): NO